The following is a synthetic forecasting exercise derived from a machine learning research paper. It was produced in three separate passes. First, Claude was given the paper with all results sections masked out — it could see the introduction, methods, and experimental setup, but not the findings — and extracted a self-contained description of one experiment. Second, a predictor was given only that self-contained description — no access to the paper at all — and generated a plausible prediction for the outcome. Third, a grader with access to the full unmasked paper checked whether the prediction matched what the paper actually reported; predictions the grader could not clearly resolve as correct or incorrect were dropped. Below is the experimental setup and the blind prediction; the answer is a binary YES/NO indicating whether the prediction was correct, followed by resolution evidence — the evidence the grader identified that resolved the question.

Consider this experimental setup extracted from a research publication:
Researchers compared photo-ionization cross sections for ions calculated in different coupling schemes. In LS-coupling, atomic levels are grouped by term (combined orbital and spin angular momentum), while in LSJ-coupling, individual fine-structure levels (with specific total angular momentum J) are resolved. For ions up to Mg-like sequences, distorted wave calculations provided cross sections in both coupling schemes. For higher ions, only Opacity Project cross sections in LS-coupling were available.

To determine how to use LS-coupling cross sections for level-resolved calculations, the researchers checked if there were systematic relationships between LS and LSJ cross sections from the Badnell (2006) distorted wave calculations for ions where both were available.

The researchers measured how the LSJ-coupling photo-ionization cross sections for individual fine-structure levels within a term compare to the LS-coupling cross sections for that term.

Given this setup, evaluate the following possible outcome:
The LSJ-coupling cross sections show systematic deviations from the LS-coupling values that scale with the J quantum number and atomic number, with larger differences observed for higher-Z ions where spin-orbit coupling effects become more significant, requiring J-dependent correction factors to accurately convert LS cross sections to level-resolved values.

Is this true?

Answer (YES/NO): NO